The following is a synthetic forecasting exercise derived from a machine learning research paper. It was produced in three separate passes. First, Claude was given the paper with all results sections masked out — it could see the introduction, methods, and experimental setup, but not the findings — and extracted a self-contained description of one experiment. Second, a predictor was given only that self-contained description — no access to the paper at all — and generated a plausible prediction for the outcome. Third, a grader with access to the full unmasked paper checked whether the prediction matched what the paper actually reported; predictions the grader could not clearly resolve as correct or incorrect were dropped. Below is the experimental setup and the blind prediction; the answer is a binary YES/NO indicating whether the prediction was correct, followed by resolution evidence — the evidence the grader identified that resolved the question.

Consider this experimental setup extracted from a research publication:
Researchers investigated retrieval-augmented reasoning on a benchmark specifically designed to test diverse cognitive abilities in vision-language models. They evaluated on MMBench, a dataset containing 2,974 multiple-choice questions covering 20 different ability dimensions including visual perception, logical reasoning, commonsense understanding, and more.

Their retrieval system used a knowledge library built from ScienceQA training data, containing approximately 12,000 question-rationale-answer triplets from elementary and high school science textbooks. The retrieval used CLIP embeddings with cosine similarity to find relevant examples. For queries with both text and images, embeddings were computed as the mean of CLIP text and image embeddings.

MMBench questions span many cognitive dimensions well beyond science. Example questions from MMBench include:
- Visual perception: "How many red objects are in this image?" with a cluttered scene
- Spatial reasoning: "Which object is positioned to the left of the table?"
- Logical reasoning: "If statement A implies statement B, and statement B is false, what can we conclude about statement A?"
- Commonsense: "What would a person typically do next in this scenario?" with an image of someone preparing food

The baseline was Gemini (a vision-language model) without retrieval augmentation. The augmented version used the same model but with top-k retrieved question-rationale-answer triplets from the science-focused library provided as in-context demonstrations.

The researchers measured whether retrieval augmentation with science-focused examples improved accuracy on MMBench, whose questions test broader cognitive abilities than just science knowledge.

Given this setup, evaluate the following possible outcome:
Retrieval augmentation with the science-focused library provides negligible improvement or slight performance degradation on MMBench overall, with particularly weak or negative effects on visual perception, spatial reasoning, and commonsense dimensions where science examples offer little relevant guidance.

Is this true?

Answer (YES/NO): NO